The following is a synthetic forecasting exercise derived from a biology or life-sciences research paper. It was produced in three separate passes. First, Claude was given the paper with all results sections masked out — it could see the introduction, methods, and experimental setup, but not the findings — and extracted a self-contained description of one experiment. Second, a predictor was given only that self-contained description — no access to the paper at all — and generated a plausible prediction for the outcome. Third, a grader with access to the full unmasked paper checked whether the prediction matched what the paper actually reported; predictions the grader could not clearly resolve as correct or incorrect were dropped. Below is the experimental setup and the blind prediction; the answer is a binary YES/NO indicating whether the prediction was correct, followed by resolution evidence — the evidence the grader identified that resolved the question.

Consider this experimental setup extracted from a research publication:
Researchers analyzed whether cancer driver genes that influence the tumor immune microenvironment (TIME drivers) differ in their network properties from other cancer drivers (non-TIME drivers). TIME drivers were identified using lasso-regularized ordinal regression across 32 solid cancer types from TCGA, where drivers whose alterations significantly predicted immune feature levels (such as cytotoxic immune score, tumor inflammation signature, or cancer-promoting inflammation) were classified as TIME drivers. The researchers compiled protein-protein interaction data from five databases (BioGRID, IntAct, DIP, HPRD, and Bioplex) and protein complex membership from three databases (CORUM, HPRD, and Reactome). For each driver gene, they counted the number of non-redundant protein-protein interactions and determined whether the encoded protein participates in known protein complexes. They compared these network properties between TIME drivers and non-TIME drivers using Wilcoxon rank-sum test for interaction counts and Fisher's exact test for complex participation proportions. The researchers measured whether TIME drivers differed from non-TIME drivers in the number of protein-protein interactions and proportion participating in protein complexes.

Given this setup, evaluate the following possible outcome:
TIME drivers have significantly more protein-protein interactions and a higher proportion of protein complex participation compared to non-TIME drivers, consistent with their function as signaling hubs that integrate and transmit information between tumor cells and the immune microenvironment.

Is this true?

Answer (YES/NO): YES